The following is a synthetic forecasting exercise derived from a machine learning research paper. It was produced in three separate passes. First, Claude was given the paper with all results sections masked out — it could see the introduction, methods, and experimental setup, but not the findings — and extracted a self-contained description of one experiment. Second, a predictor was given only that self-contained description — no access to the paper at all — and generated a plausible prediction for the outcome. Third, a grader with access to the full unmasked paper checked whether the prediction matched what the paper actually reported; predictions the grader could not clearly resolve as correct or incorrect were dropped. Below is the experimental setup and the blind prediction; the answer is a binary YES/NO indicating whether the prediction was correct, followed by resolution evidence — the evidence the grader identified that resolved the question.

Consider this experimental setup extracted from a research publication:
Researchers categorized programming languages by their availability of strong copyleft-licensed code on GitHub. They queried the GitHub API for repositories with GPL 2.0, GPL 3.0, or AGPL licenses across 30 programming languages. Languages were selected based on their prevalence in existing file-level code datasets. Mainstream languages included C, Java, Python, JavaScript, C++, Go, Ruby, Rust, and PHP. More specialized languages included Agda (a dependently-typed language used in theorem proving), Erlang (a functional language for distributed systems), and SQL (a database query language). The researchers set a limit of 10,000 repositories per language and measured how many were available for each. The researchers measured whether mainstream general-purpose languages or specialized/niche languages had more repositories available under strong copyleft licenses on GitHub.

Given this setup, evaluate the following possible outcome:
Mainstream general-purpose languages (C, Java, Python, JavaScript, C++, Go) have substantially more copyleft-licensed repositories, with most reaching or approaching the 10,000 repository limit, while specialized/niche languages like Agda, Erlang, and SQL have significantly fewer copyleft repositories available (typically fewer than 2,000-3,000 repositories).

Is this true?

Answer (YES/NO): YES